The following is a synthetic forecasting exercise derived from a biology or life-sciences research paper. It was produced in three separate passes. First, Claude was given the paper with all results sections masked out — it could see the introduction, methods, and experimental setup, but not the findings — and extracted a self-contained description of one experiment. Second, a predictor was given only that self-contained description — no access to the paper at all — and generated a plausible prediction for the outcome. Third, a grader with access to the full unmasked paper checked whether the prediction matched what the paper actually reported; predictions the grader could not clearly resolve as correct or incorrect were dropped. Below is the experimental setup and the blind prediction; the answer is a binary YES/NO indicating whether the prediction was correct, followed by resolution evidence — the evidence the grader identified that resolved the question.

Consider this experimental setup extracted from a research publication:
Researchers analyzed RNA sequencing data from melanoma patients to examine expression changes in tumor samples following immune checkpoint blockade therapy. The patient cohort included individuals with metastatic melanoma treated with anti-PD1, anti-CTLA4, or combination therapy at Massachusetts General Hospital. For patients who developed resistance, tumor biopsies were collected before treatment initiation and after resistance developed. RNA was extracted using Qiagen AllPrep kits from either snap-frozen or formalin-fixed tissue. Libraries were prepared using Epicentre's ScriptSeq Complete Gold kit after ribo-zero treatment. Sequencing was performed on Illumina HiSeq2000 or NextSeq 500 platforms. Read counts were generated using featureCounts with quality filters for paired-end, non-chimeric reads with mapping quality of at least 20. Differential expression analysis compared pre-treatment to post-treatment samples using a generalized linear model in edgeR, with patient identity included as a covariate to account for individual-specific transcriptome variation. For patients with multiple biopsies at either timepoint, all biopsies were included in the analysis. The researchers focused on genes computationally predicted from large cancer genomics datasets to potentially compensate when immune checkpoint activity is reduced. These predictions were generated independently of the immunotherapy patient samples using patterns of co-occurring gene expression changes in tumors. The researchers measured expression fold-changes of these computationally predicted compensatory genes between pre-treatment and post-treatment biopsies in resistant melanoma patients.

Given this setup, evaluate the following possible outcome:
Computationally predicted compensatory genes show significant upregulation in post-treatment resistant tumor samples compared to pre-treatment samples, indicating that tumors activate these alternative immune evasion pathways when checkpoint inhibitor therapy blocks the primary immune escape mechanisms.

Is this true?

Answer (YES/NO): YES